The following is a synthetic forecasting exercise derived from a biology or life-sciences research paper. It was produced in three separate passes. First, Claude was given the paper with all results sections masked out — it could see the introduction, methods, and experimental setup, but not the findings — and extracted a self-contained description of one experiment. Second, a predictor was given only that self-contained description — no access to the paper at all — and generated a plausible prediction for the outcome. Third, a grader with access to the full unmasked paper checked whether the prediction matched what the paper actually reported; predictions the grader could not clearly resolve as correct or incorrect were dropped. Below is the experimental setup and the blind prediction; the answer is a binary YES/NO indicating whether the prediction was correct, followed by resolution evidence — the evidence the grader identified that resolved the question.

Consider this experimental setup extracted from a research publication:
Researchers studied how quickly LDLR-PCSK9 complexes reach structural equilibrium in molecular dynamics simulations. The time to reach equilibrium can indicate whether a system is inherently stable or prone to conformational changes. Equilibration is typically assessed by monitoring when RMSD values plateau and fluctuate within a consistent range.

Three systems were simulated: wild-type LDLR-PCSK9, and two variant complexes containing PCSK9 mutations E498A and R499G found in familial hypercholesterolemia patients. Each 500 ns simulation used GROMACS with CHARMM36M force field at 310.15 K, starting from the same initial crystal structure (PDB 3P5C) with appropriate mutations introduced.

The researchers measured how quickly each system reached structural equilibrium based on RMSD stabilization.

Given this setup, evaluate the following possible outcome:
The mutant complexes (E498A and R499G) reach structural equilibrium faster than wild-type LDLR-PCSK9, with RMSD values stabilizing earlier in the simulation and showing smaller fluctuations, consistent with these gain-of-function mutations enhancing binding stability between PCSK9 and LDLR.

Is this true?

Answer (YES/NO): NO